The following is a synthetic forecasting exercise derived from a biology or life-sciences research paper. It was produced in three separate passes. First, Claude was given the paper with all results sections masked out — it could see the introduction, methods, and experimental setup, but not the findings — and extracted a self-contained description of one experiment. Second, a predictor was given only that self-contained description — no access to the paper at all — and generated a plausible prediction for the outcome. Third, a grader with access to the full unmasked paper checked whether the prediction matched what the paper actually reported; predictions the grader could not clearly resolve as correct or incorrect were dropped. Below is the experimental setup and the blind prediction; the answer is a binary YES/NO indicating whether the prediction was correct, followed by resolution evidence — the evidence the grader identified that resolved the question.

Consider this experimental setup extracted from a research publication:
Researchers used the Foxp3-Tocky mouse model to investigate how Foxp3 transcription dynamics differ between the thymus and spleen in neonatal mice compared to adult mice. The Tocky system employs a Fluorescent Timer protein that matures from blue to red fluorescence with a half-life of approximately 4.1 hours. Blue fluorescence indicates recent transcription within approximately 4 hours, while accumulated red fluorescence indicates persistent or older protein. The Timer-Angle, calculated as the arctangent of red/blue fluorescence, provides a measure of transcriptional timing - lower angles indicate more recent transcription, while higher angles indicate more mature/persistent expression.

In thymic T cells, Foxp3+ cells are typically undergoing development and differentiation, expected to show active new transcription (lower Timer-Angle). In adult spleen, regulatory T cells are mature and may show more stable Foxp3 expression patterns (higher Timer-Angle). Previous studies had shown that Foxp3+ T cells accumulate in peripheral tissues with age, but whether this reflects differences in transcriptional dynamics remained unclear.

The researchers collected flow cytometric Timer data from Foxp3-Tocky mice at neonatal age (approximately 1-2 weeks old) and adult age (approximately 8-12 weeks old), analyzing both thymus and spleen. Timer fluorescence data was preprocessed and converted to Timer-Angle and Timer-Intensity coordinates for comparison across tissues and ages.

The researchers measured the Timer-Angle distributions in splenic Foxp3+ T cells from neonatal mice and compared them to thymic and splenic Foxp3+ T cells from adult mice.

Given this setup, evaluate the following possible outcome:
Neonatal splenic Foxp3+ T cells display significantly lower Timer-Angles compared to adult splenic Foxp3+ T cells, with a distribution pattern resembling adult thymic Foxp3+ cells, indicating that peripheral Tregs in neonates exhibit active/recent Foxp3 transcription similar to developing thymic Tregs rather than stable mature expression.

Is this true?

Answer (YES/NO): YES